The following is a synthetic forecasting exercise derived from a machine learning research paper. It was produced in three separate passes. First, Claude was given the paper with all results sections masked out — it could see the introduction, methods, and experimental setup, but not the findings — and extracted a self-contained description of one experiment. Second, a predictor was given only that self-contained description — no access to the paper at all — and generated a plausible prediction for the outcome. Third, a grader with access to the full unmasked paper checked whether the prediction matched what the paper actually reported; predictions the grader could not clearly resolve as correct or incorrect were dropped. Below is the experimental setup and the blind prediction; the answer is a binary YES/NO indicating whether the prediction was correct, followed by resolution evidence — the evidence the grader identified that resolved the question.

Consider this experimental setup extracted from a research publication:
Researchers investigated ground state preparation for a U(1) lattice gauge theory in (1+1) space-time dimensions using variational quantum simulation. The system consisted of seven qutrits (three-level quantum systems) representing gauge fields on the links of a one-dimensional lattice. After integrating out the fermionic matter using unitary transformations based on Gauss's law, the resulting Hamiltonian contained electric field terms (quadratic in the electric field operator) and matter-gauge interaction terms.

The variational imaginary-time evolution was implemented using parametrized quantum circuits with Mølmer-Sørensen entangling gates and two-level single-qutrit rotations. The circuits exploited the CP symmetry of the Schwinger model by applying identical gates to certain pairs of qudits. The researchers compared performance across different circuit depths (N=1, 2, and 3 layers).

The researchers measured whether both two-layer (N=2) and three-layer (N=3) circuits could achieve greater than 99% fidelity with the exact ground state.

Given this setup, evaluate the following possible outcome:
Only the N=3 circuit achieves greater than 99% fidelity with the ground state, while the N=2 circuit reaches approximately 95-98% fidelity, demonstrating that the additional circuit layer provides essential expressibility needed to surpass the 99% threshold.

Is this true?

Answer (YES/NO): NO